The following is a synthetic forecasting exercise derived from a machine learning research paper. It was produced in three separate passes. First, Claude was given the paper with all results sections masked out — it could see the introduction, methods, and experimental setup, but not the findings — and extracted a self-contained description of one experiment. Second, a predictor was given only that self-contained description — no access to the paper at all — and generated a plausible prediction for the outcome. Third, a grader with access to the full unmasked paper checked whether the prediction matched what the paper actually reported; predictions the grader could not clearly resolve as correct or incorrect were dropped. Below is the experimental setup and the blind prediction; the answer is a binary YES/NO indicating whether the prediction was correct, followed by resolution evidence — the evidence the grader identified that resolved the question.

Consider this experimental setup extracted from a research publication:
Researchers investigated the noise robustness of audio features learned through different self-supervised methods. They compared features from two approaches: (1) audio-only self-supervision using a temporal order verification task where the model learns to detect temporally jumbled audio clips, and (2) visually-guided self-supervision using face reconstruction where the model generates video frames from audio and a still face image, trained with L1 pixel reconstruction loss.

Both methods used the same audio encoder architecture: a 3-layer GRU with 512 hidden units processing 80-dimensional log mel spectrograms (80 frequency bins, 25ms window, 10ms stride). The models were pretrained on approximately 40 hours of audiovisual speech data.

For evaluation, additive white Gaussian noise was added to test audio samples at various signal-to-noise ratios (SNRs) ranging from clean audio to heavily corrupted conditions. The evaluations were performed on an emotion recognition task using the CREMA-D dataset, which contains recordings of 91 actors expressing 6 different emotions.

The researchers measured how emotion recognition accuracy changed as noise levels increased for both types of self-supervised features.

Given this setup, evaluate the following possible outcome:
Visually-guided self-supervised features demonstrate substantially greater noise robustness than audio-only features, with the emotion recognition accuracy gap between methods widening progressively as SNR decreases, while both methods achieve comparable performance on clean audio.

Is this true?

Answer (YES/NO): NO